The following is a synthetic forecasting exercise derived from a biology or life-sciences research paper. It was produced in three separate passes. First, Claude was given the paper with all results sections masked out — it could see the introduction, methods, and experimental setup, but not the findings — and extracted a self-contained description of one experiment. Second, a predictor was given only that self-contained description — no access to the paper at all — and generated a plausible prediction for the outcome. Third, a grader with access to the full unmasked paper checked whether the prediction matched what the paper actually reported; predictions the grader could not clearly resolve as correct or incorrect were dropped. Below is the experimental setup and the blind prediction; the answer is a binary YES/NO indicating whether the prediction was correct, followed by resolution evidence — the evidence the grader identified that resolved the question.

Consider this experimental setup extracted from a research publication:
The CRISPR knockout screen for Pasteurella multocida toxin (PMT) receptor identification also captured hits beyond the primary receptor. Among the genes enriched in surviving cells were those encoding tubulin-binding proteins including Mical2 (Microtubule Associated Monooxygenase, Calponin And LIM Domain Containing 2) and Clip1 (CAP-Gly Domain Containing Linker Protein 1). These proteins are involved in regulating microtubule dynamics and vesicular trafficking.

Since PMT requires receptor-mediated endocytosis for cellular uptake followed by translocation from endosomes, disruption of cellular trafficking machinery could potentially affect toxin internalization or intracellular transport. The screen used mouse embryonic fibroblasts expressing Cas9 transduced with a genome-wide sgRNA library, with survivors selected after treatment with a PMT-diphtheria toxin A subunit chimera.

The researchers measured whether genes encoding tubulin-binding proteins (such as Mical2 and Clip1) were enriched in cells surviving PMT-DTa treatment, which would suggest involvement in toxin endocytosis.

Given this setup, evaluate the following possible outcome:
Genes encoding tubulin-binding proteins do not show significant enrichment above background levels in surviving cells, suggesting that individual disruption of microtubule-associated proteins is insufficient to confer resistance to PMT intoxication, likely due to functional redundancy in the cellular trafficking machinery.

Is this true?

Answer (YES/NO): NO